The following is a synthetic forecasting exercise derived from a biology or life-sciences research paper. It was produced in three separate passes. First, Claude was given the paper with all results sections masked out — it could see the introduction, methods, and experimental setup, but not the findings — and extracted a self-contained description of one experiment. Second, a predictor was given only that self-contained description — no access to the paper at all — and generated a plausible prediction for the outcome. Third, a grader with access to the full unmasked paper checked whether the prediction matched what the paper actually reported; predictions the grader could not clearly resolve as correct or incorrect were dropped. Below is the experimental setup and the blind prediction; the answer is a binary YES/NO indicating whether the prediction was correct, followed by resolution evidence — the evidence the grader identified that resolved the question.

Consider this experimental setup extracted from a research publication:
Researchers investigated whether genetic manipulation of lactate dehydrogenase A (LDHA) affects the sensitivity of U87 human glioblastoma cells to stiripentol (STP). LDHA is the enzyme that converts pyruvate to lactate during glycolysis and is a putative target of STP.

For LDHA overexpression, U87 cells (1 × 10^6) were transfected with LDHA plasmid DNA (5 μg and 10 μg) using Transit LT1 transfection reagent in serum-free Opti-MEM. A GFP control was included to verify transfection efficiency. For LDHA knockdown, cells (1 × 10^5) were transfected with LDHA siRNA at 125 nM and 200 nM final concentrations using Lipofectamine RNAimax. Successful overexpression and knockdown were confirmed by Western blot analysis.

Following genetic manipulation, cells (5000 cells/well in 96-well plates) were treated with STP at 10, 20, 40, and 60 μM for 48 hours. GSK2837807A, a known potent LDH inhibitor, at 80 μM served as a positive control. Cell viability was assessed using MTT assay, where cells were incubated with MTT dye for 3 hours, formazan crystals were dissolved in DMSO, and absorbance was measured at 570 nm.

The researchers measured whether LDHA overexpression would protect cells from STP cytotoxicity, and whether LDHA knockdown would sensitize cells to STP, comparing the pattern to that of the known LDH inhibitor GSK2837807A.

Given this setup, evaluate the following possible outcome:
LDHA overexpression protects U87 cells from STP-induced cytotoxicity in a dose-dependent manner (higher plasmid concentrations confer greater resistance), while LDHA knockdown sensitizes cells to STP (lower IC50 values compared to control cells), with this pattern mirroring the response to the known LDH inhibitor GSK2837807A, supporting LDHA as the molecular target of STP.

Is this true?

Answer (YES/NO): NO